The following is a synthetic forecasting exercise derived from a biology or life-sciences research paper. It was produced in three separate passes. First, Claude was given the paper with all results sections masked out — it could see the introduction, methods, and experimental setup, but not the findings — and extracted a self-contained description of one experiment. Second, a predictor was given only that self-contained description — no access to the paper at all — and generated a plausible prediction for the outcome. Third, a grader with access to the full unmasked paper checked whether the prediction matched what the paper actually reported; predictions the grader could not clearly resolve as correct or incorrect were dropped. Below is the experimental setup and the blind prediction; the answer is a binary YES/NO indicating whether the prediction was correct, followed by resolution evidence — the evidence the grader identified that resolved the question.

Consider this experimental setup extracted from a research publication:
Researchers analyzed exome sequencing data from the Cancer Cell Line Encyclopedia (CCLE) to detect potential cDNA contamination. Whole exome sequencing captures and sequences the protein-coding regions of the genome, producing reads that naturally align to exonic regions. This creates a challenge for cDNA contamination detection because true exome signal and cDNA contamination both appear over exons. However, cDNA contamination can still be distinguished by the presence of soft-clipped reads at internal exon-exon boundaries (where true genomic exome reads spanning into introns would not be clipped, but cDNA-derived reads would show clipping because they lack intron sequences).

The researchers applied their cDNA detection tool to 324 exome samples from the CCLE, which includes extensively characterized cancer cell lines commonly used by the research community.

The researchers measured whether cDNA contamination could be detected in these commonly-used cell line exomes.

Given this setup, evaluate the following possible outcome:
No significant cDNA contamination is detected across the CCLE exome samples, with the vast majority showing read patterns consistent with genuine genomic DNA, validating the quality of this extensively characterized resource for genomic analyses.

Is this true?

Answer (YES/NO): YES